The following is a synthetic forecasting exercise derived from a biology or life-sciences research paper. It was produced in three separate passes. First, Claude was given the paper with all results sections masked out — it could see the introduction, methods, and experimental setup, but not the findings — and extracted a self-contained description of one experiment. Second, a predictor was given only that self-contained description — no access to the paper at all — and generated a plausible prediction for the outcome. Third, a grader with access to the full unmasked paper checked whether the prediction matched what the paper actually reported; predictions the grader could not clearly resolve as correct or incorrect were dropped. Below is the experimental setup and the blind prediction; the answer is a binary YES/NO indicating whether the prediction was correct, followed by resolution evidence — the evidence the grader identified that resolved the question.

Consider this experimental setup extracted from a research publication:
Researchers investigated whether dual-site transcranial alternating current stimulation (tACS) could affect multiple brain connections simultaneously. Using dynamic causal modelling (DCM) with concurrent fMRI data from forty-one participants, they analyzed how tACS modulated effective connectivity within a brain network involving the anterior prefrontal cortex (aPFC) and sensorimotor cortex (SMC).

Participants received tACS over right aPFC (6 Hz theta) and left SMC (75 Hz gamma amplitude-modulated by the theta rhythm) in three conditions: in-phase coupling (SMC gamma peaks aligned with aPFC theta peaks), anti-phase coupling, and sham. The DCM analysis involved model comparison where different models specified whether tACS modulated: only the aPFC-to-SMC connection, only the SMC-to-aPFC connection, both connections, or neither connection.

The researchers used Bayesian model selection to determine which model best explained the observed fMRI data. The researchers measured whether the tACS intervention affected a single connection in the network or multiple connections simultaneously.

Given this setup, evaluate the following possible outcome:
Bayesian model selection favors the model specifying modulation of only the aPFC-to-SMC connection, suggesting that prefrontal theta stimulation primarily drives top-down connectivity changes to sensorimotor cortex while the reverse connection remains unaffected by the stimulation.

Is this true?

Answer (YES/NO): NO